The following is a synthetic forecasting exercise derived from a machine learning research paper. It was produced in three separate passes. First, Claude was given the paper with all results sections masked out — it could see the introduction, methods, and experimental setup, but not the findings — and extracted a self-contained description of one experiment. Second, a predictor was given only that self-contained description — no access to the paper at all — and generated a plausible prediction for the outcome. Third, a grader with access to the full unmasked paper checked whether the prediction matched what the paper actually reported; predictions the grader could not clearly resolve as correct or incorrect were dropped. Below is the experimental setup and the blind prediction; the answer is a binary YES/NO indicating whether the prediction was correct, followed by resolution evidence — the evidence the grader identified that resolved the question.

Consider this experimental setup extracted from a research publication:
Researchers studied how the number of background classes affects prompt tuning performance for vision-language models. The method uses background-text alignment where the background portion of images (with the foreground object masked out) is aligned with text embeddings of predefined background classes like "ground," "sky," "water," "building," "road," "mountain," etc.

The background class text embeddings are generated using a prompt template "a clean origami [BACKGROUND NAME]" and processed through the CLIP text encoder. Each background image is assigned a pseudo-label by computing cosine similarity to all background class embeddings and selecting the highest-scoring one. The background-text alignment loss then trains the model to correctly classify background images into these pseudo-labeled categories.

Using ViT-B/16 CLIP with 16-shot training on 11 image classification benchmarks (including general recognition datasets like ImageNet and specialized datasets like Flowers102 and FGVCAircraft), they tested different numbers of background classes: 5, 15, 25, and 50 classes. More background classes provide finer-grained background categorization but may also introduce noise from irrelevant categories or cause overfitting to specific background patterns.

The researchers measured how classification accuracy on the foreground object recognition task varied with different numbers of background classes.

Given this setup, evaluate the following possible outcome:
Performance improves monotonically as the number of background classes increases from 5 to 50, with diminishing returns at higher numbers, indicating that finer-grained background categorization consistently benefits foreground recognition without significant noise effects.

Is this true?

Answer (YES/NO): NO